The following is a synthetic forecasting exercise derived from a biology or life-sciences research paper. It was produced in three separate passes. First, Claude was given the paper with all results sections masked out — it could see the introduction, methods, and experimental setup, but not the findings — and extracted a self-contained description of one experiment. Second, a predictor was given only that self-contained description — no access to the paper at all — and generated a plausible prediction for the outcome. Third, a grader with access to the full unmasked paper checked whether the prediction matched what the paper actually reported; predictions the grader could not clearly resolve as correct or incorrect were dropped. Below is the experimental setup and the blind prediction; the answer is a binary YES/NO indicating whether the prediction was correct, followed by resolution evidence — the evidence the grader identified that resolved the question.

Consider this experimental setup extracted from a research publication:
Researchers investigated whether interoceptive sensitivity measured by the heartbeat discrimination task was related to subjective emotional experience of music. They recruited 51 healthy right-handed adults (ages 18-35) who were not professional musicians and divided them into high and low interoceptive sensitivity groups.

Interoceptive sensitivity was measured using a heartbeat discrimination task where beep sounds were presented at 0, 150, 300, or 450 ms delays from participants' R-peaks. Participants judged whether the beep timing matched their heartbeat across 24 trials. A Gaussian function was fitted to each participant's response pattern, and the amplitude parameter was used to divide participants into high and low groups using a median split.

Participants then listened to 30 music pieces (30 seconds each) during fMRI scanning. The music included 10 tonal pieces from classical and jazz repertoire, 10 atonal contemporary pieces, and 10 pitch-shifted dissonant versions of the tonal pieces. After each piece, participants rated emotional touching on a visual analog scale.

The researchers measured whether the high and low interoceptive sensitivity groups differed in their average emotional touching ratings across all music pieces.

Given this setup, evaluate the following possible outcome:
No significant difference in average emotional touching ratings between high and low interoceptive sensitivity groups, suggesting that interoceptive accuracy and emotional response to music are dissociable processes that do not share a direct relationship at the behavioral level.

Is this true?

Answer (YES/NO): NO